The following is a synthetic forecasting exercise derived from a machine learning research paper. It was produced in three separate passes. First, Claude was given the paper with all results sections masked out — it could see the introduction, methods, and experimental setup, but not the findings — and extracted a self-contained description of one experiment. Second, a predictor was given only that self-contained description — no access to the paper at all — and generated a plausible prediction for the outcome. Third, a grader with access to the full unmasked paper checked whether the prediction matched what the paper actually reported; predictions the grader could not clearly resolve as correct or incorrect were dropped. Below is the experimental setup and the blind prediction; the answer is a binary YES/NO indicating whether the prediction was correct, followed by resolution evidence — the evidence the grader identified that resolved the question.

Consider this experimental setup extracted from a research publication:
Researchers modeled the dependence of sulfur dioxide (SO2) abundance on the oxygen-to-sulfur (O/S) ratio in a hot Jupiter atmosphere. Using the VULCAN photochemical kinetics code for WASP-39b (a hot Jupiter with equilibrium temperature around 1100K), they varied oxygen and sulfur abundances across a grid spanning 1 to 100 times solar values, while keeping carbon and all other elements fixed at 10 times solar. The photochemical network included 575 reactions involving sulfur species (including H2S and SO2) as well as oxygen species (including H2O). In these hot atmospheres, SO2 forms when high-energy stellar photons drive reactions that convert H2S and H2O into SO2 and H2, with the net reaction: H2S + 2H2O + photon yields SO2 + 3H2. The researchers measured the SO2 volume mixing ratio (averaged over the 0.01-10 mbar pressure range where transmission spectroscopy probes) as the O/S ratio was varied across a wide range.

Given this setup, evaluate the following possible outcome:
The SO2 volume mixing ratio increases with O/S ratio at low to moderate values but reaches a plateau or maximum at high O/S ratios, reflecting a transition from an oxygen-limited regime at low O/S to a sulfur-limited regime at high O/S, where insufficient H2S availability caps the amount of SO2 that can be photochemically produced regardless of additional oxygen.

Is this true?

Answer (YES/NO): NO